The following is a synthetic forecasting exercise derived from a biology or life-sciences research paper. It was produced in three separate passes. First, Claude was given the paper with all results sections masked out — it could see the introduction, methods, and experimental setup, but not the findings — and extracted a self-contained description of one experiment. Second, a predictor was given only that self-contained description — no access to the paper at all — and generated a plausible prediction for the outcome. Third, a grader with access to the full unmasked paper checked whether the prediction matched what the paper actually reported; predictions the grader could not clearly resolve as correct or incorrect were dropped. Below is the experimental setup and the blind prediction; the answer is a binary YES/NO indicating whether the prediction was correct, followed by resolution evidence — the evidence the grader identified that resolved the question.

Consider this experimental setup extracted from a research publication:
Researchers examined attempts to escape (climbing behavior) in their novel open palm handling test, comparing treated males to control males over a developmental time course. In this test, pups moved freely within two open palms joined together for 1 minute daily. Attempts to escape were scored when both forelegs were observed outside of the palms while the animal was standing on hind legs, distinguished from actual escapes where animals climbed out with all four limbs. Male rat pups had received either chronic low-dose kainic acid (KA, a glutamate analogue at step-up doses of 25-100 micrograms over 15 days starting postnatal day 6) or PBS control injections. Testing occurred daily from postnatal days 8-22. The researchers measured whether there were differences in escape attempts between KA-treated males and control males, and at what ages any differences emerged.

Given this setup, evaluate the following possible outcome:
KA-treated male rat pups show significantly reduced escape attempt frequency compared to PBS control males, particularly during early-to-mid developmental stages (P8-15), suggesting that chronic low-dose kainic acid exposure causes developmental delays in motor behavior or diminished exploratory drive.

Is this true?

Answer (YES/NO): NO